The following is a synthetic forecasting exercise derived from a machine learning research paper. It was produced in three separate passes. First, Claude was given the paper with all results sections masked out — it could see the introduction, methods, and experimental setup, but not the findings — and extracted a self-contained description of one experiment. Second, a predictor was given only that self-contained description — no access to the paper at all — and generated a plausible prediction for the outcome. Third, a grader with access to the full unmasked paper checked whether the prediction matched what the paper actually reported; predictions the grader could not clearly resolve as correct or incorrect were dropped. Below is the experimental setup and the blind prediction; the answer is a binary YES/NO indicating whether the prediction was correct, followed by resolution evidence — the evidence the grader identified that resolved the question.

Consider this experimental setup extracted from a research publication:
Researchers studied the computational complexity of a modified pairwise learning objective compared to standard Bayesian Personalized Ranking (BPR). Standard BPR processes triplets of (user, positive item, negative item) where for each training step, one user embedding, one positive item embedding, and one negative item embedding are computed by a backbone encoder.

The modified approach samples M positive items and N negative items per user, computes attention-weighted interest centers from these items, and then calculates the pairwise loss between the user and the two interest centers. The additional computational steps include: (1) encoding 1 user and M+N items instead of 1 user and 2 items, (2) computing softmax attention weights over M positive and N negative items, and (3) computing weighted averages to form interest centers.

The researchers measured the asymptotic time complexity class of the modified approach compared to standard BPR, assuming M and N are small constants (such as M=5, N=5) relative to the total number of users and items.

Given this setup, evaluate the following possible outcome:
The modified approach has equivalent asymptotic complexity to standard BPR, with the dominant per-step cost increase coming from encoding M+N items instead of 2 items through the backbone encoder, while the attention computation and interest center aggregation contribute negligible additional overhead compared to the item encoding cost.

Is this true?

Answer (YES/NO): YES